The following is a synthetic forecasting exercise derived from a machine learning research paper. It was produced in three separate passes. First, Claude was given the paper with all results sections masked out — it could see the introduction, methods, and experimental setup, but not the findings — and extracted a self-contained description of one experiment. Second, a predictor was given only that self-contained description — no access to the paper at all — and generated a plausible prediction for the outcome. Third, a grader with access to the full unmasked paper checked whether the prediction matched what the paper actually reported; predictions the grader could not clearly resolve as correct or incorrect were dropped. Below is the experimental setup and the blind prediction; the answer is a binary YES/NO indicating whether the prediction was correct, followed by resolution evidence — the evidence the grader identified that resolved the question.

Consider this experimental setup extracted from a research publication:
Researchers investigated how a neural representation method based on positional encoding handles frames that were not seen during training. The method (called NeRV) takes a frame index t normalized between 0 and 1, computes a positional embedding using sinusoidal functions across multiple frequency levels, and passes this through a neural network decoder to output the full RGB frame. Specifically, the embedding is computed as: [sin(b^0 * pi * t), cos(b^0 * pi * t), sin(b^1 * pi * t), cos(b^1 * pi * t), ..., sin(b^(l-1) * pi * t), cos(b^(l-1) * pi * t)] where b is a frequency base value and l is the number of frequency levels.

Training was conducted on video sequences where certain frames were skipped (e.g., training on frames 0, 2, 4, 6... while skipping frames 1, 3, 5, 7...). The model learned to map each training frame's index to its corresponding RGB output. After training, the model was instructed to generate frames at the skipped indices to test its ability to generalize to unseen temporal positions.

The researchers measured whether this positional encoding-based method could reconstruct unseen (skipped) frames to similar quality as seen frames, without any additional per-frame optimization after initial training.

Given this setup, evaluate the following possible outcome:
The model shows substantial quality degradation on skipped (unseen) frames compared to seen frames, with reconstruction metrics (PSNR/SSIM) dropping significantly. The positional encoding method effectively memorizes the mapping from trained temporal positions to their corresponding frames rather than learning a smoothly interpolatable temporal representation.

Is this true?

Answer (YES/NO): YES